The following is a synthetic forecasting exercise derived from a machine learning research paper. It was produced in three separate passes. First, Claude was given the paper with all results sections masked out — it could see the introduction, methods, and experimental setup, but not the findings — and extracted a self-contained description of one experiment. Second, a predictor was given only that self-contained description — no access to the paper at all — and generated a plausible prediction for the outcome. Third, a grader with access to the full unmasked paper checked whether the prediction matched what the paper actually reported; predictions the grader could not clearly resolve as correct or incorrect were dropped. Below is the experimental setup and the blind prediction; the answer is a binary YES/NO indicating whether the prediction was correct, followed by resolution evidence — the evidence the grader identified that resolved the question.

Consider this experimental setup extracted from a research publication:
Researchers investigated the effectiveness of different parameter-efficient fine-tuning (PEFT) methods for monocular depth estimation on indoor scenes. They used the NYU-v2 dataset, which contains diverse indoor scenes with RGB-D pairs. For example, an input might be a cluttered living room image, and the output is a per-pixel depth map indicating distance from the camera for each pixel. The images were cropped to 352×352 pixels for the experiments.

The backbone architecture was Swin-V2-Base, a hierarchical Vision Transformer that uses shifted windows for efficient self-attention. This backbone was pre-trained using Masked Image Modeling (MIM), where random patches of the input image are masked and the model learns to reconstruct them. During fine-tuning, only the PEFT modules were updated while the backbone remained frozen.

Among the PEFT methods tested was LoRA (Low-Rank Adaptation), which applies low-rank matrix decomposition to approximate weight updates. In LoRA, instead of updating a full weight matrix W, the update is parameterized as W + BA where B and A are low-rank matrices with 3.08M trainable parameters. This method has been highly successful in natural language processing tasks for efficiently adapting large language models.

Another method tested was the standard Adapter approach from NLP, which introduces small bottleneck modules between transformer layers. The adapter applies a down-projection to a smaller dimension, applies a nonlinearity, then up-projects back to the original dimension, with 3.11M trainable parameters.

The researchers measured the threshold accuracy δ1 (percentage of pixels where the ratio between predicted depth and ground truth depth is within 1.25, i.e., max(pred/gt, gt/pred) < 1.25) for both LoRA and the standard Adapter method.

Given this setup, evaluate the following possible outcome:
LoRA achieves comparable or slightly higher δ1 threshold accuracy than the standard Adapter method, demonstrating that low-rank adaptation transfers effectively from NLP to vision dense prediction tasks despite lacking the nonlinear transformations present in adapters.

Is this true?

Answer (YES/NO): NO